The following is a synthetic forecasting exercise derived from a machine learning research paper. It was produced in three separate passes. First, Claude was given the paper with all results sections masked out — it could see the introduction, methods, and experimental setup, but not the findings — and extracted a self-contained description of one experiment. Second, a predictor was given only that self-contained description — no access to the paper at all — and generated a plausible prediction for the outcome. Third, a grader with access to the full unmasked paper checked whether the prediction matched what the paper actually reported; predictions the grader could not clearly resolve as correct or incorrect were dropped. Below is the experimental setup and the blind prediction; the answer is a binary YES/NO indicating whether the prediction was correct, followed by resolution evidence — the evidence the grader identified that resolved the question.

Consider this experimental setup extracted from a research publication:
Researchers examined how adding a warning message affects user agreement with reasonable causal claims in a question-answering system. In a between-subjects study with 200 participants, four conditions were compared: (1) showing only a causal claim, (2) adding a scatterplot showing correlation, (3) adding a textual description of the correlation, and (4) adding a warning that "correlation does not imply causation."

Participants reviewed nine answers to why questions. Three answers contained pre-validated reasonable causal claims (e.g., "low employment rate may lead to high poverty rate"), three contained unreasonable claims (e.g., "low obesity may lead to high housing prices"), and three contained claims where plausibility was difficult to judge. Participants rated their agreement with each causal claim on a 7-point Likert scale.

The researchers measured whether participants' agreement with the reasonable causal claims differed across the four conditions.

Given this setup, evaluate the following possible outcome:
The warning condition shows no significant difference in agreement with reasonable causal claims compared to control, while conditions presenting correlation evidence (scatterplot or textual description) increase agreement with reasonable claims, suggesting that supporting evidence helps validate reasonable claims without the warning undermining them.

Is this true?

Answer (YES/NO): NO